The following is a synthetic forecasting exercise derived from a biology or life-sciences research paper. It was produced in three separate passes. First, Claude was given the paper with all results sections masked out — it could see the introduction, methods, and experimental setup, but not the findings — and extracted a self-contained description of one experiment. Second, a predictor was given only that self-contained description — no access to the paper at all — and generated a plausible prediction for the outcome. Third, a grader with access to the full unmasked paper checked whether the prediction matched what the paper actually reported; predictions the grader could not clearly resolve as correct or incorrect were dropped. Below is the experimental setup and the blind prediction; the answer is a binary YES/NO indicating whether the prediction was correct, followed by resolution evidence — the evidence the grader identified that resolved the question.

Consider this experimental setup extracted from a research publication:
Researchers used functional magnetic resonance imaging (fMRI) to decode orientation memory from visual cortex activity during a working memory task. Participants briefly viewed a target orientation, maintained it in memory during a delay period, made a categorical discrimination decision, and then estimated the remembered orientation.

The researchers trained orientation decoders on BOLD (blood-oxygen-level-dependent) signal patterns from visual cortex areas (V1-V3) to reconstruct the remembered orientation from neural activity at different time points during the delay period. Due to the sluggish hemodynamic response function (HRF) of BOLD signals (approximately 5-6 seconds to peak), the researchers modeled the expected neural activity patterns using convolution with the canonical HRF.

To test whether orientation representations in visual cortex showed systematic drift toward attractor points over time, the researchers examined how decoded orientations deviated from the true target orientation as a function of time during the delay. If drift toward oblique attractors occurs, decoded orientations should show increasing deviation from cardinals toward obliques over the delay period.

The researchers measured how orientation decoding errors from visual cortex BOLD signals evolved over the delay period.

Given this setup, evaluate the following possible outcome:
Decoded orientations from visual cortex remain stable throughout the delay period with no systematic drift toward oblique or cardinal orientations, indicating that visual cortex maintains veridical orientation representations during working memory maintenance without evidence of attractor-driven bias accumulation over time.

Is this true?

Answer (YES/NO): NO